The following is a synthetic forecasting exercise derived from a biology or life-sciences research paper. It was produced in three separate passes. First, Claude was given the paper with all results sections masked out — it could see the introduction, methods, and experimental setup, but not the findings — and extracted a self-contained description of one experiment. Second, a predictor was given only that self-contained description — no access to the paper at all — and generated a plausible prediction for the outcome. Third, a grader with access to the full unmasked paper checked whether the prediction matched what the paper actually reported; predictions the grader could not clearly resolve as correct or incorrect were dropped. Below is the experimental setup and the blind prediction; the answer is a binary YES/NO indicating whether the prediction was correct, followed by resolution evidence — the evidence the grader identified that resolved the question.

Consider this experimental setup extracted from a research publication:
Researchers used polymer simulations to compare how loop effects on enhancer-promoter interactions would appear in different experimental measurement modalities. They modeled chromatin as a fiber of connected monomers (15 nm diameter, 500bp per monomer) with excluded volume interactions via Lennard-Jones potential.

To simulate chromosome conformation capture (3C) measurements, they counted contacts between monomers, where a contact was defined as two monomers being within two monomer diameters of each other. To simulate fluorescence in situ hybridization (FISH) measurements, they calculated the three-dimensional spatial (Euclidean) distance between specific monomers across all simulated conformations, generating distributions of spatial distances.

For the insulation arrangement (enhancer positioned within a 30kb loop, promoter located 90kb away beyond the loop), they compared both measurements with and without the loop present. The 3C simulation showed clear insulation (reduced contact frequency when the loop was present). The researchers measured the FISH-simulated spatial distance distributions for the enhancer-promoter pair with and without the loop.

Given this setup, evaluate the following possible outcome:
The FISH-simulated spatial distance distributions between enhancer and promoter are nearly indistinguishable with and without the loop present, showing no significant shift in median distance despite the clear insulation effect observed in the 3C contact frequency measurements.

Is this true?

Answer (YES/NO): NO